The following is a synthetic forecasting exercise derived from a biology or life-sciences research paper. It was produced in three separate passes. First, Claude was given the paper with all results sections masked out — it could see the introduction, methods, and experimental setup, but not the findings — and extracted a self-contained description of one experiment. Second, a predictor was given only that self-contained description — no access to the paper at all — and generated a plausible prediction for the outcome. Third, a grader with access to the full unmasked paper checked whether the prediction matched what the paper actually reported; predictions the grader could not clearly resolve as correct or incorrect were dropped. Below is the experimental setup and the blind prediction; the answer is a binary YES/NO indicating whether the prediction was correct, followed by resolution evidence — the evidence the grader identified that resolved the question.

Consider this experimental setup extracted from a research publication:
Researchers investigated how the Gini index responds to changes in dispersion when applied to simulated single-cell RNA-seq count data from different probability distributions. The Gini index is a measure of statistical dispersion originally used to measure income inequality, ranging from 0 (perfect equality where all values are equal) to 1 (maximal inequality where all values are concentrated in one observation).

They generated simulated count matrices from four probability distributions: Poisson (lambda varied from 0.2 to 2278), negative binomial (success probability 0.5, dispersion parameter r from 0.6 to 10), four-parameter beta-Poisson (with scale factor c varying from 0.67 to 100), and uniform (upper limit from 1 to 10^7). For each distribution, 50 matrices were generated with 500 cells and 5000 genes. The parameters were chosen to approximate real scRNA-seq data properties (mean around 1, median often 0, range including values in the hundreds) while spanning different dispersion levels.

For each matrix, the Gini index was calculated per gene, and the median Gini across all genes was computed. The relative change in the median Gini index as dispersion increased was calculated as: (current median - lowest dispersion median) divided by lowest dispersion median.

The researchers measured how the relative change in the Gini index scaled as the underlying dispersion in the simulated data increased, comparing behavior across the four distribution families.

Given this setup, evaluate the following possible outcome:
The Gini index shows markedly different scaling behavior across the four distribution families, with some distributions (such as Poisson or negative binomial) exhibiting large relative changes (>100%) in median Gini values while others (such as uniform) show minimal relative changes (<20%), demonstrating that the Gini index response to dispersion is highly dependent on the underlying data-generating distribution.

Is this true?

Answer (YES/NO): NO